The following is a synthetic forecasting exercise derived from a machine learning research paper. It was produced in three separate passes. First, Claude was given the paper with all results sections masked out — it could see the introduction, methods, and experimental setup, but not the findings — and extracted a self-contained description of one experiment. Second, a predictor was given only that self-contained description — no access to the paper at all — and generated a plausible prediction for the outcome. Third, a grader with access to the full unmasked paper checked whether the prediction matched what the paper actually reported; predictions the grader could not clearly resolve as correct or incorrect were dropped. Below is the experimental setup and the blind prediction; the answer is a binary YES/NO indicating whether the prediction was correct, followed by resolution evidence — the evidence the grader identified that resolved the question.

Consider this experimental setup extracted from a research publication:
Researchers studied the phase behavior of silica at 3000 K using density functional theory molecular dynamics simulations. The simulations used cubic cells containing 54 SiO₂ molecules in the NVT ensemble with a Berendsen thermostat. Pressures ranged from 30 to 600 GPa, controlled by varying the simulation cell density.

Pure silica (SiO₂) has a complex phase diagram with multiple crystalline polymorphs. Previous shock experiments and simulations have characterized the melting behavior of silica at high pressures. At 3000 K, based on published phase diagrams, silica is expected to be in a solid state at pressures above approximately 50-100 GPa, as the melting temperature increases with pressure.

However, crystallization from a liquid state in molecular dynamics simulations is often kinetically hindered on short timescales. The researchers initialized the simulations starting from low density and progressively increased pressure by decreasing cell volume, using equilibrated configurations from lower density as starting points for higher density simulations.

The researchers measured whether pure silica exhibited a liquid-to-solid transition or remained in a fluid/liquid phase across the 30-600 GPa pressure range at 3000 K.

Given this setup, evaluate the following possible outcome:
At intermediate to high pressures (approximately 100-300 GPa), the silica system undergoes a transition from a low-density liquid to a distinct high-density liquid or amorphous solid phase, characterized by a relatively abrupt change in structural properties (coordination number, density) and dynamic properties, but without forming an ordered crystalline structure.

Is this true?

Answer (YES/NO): NO